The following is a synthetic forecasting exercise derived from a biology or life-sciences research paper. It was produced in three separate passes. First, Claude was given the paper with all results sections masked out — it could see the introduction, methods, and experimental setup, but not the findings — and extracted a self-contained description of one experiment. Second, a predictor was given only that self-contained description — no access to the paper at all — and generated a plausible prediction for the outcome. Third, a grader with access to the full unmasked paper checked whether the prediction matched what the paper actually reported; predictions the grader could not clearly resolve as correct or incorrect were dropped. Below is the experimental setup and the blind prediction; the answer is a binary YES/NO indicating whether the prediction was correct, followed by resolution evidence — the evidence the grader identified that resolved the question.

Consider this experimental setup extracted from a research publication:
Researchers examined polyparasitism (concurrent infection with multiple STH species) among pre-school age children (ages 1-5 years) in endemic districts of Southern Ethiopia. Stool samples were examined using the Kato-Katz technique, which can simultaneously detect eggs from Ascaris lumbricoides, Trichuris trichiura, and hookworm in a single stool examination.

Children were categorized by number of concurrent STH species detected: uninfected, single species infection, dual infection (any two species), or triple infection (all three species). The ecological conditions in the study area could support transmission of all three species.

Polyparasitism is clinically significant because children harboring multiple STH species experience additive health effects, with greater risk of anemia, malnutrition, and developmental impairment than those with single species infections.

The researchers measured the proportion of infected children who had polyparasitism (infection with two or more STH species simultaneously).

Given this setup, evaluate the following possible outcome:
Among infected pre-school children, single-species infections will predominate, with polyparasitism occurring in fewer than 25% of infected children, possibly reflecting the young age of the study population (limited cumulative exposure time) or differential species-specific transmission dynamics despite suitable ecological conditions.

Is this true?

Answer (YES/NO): NO